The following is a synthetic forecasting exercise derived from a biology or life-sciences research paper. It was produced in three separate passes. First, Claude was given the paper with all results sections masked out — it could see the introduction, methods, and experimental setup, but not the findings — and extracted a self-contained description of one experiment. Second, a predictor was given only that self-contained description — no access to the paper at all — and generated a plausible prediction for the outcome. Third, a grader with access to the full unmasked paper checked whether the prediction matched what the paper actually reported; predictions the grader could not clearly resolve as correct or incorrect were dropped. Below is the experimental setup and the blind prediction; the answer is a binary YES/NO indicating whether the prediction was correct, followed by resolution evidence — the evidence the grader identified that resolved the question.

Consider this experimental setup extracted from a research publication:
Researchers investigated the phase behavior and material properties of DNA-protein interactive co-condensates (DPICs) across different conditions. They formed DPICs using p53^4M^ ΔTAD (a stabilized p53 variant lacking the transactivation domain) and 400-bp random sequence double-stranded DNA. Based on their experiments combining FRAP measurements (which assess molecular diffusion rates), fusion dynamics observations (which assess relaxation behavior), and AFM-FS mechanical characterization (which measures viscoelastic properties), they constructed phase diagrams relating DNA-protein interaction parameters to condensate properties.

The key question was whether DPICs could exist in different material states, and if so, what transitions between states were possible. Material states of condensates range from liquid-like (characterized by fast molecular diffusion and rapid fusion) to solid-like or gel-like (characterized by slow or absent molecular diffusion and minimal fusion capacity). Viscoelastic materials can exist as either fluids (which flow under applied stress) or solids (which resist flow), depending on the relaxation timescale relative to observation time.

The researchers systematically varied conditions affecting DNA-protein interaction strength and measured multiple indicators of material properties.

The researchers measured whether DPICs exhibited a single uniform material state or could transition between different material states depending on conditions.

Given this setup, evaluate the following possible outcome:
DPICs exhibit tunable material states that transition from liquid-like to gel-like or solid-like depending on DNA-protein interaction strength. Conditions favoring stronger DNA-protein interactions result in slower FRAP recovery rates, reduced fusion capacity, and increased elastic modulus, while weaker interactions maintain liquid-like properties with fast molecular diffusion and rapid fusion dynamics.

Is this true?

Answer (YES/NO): YES